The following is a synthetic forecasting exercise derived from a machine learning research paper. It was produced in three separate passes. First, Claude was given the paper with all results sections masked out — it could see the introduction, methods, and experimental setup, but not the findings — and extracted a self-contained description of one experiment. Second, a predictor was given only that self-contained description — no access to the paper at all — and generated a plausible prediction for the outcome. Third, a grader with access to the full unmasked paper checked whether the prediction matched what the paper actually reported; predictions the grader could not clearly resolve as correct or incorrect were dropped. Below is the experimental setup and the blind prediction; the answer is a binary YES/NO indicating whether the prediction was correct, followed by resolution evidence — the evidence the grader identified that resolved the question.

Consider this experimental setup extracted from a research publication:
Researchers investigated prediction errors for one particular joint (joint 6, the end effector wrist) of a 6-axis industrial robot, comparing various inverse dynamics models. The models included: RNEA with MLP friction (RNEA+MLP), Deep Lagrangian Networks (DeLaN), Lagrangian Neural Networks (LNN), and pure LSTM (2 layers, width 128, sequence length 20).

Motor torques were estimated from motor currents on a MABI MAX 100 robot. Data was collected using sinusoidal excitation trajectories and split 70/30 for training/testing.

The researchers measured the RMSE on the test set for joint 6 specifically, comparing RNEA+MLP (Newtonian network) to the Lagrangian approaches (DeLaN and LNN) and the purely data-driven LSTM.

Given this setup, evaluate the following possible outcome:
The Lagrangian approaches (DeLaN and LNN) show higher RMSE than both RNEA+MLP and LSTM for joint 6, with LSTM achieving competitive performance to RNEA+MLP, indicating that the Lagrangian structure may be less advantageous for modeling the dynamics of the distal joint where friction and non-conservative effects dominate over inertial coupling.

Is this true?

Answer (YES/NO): NO